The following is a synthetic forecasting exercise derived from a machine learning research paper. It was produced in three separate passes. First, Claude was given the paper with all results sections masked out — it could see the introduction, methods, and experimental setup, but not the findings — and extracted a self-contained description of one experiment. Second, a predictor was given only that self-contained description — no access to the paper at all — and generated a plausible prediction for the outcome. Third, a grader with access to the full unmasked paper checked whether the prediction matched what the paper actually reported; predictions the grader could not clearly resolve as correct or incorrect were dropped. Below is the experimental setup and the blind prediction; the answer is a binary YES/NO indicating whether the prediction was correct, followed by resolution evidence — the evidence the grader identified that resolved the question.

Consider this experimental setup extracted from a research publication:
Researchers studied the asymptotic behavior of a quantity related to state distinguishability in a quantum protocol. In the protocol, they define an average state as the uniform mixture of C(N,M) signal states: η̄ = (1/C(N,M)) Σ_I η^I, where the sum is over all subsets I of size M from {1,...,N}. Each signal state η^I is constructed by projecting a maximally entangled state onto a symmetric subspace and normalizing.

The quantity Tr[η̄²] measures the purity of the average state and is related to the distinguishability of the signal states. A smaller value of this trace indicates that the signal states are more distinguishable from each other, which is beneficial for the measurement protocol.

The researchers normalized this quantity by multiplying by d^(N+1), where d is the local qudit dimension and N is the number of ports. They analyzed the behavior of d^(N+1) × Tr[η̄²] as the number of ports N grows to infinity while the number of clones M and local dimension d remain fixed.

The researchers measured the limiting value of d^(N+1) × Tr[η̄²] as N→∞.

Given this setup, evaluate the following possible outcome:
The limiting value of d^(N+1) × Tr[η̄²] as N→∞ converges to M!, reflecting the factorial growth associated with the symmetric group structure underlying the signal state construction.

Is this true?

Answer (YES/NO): NO